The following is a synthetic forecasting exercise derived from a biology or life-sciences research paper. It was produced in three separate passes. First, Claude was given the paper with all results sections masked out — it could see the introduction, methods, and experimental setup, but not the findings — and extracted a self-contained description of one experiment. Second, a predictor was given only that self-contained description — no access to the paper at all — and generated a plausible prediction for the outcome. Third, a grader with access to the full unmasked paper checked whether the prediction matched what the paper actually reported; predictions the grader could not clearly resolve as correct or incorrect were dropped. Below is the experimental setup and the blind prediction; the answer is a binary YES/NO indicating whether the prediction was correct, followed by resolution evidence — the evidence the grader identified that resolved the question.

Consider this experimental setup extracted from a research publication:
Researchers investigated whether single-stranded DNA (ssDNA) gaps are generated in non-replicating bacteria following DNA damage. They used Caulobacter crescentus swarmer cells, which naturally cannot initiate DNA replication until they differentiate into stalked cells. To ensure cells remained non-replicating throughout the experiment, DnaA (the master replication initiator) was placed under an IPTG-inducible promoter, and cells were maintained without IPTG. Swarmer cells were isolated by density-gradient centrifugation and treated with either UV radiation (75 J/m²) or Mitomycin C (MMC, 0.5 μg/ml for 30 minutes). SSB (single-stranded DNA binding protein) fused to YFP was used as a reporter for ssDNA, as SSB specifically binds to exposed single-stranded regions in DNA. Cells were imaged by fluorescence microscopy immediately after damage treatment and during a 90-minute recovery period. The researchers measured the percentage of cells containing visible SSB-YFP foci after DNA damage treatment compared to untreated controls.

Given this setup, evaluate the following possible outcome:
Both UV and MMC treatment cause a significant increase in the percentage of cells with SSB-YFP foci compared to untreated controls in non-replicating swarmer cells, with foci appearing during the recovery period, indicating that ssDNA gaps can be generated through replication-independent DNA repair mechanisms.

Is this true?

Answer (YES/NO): YES